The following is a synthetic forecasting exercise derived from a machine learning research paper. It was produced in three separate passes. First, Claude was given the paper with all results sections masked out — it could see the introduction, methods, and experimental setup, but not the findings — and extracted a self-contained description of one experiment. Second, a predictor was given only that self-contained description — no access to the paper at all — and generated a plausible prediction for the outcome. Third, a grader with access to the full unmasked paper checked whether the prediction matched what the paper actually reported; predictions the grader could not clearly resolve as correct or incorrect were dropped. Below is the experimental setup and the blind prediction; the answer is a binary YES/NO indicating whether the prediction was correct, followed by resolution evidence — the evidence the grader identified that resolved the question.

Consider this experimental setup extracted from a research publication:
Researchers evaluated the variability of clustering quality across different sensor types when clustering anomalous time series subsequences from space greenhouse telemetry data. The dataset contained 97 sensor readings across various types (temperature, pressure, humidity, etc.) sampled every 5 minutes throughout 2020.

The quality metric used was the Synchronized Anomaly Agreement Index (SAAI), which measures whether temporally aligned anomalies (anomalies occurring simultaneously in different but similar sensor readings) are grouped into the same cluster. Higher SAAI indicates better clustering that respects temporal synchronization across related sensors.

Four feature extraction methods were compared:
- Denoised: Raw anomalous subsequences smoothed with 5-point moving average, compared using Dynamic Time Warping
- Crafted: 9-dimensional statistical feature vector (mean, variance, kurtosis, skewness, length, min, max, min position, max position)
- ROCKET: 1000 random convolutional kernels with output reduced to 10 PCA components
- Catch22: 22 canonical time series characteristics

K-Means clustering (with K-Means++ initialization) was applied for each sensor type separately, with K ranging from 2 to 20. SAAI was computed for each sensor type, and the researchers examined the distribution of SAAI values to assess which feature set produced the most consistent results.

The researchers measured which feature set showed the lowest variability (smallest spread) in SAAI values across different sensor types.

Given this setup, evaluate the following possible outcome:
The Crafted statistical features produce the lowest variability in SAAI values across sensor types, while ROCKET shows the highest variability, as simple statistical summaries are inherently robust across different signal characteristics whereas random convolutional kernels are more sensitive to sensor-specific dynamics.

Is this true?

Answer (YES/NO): NO